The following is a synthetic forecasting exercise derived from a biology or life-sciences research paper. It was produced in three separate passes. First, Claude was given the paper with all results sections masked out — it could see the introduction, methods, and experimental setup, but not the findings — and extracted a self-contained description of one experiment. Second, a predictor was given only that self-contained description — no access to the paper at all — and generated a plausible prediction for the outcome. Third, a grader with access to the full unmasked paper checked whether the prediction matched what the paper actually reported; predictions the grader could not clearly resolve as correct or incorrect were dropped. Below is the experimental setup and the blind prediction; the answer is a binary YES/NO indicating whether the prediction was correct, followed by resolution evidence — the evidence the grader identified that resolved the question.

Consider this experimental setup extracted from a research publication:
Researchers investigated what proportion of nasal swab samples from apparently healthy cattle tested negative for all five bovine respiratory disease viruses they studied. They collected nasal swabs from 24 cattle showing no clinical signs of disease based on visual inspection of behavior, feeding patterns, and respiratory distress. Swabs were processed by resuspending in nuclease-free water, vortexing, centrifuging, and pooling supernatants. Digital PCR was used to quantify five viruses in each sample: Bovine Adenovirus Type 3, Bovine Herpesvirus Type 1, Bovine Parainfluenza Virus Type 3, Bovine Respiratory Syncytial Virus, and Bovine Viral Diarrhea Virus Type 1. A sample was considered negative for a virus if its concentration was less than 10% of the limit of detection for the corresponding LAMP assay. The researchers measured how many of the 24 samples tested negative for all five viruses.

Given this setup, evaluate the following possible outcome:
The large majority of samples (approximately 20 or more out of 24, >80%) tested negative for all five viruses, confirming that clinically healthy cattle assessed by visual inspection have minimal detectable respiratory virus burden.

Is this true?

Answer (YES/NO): NO